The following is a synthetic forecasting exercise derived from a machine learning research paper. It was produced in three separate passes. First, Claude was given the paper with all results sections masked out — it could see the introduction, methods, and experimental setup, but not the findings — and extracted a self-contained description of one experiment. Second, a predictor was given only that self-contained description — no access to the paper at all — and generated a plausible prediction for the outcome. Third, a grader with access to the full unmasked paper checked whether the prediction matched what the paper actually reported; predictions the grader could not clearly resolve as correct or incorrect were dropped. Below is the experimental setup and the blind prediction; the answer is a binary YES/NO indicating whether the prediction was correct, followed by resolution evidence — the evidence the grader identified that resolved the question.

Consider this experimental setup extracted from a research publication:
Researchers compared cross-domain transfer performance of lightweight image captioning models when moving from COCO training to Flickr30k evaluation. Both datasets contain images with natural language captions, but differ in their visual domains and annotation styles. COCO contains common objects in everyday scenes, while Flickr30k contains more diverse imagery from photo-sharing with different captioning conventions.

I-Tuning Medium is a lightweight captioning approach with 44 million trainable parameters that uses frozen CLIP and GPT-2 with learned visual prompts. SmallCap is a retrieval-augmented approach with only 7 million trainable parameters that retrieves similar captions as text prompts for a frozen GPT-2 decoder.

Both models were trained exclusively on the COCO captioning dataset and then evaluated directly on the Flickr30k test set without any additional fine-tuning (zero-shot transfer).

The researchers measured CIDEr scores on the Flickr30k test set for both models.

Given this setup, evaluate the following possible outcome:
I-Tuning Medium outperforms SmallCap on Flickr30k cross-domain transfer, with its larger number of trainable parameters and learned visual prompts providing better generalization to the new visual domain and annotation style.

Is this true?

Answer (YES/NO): YES